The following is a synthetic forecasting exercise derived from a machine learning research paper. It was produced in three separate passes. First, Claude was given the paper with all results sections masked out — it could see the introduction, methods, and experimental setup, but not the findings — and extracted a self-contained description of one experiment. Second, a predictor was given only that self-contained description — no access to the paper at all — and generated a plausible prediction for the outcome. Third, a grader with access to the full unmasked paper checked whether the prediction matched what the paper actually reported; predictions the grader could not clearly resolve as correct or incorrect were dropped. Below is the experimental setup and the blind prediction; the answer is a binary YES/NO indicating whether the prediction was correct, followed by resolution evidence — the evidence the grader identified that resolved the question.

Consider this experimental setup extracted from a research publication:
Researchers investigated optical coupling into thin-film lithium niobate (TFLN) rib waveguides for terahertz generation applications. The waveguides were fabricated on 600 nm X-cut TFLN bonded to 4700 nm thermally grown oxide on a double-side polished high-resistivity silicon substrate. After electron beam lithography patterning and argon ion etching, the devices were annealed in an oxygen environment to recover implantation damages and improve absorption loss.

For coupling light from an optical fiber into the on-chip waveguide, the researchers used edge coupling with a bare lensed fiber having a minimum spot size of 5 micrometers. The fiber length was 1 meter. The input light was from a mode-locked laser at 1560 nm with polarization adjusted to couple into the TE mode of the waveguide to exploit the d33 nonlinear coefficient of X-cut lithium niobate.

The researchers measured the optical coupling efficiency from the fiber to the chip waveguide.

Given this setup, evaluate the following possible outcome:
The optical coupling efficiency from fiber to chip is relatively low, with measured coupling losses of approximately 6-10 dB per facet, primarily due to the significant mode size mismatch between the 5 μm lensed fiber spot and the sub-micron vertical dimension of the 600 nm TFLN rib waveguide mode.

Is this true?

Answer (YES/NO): YES